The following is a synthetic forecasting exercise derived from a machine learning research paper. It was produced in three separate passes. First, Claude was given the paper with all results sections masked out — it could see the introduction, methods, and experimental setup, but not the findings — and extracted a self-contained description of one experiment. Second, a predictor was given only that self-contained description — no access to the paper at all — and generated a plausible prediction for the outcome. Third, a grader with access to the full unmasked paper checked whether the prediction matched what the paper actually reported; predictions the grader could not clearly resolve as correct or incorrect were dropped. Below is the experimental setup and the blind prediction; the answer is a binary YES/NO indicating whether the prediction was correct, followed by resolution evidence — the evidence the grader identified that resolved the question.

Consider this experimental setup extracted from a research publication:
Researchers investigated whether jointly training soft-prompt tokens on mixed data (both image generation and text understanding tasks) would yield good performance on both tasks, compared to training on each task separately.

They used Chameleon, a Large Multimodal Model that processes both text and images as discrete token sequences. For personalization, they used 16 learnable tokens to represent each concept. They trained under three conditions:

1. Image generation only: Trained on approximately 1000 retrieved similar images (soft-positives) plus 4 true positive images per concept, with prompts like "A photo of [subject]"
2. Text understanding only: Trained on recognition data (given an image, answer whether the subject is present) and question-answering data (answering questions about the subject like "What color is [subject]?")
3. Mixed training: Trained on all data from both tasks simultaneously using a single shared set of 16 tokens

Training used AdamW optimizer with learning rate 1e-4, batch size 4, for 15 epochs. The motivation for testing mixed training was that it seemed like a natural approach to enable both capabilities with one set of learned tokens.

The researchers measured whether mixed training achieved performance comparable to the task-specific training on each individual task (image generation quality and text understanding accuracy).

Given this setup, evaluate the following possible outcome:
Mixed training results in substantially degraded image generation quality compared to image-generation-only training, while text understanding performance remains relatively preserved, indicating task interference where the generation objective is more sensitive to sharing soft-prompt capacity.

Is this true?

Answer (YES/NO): NO